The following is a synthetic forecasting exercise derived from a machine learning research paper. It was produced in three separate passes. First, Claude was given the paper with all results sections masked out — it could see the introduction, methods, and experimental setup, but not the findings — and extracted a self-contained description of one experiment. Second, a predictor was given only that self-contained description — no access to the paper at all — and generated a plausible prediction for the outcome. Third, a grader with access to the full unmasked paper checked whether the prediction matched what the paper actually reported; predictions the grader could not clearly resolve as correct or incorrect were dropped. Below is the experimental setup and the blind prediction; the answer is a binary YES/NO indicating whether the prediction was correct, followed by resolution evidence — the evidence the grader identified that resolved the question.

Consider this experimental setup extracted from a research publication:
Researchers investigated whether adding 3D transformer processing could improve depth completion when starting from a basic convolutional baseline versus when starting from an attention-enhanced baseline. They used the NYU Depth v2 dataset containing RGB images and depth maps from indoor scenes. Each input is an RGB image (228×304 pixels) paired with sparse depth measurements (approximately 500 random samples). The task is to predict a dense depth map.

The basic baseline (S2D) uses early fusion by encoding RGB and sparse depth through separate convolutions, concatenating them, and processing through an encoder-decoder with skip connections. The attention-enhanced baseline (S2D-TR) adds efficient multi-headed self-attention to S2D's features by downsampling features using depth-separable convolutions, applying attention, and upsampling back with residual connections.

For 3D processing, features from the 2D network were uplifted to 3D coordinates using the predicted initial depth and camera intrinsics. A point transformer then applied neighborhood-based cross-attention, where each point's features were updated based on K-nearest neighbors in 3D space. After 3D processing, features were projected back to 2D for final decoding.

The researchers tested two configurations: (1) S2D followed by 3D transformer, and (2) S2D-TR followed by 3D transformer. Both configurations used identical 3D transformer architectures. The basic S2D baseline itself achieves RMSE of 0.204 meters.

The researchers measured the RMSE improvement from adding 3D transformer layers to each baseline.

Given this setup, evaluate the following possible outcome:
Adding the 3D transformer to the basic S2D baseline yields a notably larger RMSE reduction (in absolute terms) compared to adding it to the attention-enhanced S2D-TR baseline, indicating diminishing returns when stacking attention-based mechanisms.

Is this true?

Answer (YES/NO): YES